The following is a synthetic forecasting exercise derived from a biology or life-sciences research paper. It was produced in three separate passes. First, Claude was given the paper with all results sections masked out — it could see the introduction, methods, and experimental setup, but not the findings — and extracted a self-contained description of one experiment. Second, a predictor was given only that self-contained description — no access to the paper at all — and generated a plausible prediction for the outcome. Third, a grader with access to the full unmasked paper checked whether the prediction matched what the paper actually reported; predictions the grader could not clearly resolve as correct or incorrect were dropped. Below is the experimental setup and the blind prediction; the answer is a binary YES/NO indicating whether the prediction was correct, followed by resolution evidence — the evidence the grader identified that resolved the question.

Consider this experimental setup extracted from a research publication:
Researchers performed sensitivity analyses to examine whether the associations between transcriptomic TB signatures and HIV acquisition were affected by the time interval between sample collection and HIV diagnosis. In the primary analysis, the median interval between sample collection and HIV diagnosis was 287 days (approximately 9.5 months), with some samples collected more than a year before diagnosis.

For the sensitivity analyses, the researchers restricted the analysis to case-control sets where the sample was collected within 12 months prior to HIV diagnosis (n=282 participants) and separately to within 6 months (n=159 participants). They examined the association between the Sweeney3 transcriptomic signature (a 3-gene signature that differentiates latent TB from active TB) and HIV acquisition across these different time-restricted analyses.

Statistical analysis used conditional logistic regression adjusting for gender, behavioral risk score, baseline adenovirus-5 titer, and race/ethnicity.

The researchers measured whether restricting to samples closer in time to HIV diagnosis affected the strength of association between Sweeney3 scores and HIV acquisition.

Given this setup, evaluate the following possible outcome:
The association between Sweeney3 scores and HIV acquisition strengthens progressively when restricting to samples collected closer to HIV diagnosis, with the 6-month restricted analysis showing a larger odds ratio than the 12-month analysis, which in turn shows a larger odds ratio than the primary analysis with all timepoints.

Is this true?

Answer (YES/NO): NO